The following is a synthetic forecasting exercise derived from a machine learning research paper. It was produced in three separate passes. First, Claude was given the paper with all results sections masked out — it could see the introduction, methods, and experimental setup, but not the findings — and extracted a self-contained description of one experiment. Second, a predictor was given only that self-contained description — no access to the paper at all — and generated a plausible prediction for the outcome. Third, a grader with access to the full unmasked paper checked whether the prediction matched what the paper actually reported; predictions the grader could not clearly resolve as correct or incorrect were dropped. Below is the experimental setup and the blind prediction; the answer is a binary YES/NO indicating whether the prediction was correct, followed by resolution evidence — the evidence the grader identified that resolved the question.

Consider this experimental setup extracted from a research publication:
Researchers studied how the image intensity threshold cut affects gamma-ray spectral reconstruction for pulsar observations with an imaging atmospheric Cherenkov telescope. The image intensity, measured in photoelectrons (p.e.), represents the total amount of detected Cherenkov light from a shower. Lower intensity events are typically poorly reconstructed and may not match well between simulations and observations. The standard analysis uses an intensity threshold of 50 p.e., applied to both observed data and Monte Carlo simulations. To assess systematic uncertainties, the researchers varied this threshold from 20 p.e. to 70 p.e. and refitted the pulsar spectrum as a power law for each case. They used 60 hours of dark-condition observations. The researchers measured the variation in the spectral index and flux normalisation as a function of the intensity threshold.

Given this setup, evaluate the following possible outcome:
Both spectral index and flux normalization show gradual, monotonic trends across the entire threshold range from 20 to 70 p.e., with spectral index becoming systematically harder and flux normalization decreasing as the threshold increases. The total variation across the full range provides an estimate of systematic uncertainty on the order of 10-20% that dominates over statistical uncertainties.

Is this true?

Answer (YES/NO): NO